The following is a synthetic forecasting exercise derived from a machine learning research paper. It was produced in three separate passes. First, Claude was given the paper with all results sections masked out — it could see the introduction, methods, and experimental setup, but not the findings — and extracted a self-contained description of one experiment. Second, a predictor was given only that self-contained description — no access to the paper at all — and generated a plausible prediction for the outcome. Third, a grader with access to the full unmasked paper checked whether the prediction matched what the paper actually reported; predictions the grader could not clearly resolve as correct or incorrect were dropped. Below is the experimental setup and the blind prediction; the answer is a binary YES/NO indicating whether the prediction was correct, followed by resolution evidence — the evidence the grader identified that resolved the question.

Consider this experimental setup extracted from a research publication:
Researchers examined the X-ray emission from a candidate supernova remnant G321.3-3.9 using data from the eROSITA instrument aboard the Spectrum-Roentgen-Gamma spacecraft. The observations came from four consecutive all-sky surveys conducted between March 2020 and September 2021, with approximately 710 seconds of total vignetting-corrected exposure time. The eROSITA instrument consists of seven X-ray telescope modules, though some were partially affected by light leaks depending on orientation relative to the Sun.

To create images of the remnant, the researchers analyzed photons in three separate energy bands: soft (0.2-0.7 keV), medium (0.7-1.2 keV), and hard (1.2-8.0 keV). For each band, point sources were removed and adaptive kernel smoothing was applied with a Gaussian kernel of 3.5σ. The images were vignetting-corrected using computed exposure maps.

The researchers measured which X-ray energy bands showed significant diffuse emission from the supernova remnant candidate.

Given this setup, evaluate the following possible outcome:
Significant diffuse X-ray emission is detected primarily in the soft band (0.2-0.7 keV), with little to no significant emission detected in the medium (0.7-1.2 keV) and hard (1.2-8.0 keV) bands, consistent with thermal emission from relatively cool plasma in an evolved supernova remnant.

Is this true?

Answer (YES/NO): NO